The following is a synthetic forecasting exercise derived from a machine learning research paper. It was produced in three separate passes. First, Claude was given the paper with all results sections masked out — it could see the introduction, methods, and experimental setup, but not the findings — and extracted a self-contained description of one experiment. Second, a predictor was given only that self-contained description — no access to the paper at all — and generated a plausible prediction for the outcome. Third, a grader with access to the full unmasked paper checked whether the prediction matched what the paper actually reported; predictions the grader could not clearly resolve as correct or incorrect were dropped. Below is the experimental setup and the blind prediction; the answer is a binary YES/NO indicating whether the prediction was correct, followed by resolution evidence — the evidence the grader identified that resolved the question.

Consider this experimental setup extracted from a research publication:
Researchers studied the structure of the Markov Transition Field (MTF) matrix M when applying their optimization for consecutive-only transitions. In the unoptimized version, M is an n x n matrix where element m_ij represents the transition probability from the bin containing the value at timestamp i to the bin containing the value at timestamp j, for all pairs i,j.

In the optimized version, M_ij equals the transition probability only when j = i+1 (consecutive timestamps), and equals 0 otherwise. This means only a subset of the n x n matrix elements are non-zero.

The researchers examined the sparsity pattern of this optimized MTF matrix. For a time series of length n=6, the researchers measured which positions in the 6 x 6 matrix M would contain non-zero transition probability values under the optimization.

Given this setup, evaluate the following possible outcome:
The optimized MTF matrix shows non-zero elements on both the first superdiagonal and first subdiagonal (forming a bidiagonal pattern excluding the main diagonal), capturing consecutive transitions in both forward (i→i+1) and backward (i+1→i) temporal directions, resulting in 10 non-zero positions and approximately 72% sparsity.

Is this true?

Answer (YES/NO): NO